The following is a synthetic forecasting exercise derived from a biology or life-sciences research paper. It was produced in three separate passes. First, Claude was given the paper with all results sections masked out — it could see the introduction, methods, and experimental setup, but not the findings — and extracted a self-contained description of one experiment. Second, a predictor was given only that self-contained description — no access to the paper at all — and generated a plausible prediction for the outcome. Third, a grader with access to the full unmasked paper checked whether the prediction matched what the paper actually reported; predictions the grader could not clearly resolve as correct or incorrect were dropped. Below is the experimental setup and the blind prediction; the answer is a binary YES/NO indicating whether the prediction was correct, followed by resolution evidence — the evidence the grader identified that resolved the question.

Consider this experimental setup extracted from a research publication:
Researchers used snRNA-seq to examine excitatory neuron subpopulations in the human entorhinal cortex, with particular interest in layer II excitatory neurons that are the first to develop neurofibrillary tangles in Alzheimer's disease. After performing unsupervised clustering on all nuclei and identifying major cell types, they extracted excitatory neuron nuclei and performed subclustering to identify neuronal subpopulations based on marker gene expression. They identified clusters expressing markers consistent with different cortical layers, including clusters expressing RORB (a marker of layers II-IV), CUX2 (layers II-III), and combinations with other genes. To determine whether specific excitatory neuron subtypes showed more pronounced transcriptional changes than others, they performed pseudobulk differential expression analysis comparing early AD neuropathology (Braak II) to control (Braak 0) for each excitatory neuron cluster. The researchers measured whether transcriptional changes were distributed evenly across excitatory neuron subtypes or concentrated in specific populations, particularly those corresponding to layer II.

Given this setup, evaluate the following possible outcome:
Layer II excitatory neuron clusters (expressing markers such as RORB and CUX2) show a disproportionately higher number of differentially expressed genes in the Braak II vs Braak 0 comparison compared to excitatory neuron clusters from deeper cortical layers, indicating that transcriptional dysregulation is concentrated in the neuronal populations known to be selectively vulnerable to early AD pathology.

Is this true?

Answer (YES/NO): NO